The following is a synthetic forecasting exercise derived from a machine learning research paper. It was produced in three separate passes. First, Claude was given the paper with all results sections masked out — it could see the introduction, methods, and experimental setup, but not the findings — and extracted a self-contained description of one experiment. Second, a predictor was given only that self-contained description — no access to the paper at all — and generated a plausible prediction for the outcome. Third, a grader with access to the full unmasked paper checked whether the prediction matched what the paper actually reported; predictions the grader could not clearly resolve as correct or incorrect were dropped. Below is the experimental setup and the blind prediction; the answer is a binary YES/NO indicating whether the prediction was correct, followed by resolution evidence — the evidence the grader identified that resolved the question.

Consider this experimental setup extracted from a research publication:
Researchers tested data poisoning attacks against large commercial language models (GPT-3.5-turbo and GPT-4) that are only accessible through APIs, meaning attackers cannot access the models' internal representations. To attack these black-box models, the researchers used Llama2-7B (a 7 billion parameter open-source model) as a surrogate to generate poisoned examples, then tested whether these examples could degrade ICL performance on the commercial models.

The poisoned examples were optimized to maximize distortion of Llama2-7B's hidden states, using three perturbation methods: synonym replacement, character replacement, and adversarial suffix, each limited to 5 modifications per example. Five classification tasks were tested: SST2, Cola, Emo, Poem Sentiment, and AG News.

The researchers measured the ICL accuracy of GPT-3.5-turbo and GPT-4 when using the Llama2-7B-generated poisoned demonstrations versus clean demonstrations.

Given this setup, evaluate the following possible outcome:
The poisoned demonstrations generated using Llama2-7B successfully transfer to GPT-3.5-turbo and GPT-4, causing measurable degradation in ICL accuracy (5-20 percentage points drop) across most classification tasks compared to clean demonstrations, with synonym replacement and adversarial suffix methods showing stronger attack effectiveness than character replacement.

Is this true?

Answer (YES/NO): NO